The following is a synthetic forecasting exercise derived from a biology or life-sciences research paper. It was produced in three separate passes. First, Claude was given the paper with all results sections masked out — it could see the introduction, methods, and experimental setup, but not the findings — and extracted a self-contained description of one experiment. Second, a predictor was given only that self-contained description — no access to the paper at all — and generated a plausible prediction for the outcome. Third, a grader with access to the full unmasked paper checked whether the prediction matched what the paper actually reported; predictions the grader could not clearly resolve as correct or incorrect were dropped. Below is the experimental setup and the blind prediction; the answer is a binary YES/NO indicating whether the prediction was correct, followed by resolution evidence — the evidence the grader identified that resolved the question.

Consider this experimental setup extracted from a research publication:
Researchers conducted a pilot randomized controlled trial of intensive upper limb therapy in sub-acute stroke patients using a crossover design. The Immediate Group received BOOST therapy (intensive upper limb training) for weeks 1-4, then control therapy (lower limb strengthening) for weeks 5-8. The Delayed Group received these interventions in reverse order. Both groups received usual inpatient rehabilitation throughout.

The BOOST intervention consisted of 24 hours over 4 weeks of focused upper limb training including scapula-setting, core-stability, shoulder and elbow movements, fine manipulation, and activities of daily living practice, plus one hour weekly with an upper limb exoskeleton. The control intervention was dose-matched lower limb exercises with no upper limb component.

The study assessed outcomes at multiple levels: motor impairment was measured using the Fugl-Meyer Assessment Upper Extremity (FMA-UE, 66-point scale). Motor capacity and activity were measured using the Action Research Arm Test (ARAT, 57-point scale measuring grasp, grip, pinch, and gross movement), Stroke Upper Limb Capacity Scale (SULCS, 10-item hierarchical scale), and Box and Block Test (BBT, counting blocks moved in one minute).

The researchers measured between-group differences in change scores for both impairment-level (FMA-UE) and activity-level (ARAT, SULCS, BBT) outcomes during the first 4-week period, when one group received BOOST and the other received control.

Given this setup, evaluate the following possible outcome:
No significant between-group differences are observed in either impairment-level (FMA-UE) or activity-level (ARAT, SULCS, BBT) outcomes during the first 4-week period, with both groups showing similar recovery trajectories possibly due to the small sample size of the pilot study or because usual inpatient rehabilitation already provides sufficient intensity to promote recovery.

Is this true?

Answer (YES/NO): NO